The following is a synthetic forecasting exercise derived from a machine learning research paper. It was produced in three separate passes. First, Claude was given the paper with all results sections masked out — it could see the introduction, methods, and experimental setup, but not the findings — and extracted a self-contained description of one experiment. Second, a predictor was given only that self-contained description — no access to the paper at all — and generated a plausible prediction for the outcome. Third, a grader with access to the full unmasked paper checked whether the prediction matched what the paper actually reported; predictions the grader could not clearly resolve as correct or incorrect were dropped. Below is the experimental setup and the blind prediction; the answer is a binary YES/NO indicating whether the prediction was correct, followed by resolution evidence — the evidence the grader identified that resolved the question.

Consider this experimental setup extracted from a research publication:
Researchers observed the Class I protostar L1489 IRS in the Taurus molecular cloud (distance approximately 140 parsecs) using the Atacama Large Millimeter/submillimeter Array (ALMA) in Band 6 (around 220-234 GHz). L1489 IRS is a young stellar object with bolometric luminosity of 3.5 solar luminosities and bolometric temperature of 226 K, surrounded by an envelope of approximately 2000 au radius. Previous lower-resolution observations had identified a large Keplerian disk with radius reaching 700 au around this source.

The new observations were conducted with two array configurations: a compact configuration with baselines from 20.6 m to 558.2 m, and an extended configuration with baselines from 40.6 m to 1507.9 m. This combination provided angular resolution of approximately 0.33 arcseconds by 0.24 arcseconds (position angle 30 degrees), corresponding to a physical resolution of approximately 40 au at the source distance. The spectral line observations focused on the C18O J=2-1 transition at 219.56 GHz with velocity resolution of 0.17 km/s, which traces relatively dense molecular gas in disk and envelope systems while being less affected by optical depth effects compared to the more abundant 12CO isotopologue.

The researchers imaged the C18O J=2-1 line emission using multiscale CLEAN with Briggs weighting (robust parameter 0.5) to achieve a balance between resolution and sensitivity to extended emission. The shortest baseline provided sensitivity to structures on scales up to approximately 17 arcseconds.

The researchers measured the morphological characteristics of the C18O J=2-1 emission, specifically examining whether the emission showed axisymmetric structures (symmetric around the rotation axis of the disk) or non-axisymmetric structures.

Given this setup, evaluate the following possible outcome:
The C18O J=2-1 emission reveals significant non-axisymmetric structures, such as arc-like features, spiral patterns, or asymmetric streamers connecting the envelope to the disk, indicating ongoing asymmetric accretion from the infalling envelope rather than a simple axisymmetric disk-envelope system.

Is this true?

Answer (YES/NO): YES